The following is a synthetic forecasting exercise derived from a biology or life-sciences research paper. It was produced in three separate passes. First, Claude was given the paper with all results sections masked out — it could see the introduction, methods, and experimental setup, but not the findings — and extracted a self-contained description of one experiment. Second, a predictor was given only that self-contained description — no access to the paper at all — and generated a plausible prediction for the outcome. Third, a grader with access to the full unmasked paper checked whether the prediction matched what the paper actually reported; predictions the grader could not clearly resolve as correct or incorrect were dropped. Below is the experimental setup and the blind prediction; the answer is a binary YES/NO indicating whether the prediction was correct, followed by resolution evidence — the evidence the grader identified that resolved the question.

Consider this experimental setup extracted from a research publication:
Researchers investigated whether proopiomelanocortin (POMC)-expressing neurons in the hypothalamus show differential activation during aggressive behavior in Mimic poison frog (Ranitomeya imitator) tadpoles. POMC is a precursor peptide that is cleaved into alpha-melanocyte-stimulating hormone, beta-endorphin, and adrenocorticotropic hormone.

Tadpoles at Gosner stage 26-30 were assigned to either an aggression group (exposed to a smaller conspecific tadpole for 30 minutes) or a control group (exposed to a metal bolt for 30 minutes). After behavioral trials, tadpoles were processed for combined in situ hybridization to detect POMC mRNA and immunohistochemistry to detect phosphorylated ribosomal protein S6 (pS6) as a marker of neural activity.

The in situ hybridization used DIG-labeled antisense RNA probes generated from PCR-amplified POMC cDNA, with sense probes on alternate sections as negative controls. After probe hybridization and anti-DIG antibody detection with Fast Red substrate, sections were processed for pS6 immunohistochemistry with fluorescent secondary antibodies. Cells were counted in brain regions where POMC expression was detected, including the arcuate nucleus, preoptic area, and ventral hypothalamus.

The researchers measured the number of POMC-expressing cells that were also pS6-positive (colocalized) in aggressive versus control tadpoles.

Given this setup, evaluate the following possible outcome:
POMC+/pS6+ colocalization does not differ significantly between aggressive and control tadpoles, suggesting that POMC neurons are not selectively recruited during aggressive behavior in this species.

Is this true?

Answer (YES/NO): NO